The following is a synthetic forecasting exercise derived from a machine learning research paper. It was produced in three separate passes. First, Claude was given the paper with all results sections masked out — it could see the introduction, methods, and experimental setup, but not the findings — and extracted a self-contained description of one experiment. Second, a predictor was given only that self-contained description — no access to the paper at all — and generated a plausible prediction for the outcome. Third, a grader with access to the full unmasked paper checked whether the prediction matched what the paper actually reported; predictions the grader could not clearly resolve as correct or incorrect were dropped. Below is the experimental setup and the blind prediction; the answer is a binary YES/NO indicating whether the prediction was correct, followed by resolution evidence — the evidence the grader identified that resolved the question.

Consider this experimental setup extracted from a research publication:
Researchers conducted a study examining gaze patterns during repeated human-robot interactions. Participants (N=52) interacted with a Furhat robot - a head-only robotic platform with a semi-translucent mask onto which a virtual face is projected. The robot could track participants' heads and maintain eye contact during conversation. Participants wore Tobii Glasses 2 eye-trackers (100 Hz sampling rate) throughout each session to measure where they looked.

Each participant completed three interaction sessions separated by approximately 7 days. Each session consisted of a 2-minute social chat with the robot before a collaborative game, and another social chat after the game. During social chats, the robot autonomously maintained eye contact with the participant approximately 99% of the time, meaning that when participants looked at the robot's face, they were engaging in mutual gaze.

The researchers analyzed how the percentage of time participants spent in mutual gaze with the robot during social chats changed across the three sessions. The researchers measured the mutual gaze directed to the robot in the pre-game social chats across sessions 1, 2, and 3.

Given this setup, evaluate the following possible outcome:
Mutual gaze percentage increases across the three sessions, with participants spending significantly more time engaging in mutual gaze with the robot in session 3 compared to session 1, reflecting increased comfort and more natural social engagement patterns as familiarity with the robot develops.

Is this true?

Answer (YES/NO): NO